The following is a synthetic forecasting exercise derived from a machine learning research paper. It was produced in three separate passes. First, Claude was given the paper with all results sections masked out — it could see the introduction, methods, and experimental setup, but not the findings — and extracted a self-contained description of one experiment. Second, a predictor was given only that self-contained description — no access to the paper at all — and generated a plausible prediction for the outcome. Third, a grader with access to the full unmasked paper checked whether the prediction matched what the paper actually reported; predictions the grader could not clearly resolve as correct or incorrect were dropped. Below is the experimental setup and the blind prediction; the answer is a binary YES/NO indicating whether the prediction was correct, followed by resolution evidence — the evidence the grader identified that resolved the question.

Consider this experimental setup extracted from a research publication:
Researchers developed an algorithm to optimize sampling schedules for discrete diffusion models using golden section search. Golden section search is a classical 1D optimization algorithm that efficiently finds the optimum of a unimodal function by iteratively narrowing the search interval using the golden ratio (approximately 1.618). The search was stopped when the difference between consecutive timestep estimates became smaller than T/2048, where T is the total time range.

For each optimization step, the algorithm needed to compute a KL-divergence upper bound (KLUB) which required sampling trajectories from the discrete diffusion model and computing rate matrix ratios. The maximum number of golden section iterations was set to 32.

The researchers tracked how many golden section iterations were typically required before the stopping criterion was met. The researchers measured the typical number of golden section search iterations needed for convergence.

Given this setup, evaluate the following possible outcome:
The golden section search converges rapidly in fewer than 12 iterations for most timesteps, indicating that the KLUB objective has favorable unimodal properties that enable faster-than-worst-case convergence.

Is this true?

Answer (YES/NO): YES